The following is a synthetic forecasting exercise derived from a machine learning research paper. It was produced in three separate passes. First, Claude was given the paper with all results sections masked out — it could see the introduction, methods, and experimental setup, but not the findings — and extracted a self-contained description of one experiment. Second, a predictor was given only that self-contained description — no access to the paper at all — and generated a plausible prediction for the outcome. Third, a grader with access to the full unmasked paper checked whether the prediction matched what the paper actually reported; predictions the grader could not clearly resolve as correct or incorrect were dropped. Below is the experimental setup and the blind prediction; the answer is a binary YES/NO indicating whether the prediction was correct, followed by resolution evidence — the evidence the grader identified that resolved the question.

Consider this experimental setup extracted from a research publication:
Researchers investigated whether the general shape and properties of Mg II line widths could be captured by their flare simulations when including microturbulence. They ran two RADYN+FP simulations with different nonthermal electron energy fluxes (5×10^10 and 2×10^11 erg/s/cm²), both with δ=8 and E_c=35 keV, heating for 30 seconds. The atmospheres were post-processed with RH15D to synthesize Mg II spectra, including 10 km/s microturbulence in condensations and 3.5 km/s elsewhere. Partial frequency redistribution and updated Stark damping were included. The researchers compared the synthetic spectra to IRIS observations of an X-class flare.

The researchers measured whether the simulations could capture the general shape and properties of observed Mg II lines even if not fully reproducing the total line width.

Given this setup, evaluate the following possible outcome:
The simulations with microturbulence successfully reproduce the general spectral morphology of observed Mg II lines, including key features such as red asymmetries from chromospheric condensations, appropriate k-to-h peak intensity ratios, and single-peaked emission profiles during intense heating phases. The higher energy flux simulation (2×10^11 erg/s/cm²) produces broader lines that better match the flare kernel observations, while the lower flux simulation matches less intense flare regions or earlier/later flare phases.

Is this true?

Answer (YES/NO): NO